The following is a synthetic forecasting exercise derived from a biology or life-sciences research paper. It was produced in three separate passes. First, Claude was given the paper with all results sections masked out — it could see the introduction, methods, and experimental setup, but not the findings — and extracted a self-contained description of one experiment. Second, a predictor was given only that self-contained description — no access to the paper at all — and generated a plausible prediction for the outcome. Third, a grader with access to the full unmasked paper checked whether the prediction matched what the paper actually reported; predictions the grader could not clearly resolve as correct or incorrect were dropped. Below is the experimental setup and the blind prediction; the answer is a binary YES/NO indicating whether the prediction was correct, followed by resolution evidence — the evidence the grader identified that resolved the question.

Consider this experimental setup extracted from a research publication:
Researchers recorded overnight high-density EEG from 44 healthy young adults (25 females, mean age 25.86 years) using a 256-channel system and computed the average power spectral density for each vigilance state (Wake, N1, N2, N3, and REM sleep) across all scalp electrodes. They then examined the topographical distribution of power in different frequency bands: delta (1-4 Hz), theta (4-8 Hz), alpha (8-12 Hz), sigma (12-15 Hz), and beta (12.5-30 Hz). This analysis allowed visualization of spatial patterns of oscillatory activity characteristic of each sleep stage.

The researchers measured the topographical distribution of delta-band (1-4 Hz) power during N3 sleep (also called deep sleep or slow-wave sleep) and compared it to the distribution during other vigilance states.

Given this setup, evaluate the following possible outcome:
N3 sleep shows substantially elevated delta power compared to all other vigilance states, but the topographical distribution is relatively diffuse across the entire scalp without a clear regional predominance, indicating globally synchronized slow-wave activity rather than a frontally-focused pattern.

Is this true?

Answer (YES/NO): NO